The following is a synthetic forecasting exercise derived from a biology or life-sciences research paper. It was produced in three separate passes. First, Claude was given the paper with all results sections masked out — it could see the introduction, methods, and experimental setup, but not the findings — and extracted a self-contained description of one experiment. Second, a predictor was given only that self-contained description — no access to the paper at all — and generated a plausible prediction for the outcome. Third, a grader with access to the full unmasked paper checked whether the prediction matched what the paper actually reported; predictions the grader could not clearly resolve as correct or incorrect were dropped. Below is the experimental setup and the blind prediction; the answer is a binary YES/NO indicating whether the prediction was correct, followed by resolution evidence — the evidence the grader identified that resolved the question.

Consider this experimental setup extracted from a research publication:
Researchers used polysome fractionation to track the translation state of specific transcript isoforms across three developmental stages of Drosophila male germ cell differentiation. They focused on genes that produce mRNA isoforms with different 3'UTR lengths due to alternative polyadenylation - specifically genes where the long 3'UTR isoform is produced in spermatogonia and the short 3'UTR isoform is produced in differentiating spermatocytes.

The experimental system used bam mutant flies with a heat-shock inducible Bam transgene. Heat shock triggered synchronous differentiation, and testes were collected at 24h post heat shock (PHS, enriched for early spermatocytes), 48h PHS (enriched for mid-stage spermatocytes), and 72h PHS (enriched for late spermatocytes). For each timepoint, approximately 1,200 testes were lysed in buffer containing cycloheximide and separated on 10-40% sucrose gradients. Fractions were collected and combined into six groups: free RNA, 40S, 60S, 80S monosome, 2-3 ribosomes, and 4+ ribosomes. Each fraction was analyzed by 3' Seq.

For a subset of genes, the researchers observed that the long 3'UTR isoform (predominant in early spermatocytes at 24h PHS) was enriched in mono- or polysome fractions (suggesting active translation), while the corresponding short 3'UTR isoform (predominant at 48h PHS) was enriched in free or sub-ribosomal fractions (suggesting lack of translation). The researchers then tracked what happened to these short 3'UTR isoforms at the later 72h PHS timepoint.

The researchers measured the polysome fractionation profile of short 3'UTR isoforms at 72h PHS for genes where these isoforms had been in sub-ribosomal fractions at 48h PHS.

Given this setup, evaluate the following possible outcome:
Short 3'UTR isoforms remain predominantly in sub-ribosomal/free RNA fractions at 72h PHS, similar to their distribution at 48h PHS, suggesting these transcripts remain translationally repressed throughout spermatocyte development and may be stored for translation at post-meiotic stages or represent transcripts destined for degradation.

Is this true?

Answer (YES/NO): NO